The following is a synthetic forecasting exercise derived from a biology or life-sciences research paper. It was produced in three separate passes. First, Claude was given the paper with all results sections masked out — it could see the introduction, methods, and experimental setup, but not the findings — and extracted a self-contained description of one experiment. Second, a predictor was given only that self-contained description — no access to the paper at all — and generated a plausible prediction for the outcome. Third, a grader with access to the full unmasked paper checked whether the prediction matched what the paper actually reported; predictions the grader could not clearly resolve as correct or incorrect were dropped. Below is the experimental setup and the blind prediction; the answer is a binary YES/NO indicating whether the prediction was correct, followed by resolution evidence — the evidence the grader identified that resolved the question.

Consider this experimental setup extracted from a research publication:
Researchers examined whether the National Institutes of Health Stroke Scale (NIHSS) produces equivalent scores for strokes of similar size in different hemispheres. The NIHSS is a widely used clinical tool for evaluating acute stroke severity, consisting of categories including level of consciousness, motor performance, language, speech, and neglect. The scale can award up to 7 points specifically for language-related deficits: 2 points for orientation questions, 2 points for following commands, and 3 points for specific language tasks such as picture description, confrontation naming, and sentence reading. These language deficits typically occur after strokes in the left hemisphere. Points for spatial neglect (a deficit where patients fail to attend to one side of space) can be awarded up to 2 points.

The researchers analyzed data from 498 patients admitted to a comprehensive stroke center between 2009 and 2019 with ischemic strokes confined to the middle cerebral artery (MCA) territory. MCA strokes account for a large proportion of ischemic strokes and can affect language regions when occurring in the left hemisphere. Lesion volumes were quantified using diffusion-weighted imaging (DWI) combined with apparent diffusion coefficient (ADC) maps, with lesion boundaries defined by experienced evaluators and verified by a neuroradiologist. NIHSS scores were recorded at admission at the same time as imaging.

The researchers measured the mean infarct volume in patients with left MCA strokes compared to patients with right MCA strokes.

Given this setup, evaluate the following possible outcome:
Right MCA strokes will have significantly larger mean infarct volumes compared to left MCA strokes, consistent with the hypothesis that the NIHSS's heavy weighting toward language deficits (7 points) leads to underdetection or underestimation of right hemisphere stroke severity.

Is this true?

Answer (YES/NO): NO